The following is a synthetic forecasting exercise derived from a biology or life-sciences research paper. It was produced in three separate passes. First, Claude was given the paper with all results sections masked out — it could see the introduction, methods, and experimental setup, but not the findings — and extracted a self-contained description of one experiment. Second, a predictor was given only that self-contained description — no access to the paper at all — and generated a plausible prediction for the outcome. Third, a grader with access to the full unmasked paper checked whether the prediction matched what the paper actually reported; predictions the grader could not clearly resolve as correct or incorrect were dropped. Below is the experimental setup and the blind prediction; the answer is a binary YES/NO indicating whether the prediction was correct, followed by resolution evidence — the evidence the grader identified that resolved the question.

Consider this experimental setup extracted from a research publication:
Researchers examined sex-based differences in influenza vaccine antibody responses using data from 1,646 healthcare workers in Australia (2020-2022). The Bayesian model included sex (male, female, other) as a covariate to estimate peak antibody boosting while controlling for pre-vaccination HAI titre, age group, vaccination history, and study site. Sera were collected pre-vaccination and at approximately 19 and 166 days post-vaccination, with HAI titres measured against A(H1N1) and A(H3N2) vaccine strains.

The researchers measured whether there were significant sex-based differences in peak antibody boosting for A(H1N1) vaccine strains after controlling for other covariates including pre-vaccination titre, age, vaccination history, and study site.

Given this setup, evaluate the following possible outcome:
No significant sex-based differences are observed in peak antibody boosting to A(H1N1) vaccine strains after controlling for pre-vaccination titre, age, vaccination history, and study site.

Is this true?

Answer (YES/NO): YES